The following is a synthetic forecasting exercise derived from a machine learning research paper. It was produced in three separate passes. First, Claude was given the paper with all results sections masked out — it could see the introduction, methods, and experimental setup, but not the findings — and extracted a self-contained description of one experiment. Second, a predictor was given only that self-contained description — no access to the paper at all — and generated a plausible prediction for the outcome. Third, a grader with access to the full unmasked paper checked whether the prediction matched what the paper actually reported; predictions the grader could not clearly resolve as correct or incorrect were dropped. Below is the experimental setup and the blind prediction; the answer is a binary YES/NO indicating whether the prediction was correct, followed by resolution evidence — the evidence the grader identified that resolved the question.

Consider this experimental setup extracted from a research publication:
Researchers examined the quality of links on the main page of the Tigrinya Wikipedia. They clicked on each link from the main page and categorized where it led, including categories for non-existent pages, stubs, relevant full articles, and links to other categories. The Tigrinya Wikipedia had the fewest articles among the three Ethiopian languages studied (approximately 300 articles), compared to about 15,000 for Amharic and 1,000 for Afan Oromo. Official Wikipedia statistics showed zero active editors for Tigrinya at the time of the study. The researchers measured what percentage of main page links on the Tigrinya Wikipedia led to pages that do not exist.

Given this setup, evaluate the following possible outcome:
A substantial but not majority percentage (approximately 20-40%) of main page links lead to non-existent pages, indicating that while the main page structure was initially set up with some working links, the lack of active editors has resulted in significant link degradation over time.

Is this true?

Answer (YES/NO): YES